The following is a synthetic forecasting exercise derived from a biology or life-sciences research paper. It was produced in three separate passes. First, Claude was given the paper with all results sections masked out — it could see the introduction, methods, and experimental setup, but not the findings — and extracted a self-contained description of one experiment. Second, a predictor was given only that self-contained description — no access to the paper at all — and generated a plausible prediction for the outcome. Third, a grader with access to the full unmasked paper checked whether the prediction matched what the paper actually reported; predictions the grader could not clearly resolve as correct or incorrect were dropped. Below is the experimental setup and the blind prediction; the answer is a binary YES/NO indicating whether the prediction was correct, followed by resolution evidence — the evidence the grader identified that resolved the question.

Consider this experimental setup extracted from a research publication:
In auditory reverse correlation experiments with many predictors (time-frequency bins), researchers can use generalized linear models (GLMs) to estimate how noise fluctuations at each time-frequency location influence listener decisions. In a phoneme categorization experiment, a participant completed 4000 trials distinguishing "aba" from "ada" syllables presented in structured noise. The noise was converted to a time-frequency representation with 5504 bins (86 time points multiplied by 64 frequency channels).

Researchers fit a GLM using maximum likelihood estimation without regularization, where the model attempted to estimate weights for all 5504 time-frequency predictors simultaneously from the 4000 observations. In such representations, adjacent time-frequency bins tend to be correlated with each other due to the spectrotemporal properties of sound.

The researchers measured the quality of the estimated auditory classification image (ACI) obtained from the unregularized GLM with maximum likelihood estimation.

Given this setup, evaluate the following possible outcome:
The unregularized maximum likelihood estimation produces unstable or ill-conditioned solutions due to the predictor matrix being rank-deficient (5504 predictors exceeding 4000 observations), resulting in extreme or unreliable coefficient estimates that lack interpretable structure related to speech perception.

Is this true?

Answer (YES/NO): NO